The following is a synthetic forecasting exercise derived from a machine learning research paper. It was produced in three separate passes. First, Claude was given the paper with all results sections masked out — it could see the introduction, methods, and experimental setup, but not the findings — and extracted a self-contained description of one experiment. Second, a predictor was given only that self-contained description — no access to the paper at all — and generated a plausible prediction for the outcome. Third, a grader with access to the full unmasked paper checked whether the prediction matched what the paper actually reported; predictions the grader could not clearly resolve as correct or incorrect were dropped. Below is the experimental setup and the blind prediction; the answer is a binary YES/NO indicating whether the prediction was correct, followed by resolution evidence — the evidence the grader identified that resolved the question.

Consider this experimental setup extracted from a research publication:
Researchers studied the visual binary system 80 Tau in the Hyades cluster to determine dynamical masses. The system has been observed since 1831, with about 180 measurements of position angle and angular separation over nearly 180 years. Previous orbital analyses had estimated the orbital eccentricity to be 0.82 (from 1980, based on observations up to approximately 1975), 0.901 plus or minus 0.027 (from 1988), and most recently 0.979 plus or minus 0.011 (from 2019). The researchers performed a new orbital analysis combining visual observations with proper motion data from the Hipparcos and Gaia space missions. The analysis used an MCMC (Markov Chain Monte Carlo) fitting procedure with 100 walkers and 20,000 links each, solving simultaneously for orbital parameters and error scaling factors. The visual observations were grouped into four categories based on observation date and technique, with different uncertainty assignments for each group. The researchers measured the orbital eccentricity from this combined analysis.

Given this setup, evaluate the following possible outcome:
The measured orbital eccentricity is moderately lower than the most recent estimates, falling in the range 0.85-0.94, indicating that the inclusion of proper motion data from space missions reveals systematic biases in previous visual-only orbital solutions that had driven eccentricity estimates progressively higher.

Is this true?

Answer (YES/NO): YES